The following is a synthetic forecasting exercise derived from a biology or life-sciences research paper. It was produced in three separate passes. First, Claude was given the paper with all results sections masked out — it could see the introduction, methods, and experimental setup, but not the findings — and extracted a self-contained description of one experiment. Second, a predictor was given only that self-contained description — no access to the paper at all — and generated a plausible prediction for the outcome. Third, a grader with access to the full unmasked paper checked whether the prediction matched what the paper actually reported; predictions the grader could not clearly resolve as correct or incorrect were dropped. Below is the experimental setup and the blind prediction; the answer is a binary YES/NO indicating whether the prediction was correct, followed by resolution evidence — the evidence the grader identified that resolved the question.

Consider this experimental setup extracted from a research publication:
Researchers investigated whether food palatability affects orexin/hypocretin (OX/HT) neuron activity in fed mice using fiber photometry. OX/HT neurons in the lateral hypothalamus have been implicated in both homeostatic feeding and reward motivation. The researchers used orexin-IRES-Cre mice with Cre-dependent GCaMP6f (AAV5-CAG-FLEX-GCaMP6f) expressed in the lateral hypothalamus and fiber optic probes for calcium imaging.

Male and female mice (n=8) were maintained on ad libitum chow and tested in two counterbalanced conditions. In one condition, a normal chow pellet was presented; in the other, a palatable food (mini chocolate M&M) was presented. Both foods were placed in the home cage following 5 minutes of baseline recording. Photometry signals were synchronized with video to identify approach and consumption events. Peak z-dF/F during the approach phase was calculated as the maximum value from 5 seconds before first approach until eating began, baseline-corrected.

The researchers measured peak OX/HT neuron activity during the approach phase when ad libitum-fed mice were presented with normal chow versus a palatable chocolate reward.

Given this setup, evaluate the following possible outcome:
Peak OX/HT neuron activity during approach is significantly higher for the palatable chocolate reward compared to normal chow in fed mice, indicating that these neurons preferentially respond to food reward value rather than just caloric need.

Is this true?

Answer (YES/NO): NO